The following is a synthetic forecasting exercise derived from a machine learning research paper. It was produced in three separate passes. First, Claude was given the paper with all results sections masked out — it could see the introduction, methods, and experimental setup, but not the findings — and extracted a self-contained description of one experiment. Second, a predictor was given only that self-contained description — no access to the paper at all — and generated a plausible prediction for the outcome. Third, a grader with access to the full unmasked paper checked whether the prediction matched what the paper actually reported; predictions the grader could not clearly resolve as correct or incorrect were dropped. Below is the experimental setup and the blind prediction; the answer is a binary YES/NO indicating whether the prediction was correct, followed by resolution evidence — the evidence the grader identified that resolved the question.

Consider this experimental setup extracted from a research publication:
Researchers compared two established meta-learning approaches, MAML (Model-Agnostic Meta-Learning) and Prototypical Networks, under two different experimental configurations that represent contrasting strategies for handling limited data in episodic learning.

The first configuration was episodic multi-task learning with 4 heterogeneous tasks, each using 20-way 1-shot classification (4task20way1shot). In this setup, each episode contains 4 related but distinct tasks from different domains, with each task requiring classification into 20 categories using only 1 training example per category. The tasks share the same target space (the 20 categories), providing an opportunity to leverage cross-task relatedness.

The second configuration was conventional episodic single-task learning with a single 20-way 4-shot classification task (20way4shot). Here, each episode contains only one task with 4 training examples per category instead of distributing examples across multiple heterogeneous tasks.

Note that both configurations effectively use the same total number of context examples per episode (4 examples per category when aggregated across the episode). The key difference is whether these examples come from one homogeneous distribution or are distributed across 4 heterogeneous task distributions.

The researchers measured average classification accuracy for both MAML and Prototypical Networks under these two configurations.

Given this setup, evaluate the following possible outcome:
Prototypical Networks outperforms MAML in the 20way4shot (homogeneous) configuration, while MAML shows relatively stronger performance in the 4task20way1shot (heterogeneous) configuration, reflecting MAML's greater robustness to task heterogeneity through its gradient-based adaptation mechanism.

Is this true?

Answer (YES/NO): NO